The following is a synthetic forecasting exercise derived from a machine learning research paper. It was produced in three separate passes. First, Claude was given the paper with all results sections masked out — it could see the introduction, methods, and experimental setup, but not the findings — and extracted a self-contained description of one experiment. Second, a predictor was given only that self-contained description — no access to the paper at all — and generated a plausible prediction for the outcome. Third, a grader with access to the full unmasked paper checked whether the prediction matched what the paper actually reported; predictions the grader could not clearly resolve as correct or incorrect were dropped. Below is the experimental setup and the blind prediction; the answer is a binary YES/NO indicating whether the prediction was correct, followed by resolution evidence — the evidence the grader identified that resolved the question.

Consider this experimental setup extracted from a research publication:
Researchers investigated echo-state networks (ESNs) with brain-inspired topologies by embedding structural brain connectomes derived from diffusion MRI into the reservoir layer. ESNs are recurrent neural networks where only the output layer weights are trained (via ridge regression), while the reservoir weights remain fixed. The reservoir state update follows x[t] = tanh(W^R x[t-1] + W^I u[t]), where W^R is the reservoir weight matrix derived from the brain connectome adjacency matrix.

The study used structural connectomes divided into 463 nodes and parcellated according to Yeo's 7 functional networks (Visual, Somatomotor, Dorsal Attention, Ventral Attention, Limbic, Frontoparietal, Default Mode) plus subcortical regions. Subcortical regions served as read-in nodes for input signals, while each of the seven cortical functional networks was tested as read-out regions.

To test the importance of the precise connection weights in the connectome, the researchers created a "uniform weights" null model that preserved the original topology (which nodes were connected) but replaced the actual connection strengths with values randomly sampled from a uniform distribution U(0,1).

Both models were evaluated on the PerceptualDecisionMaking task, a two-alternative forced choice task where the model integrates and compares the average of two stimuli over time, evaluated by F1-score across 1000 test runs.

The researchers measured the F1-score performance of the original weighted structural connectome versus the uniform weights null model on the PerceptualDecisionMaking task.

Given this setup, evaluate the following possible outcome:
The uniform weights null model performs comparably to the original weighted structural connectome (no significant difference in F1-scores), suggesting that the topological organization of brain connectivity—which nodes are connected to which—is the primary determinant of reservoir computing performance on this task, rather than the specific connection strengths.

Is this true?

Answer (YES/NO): YES